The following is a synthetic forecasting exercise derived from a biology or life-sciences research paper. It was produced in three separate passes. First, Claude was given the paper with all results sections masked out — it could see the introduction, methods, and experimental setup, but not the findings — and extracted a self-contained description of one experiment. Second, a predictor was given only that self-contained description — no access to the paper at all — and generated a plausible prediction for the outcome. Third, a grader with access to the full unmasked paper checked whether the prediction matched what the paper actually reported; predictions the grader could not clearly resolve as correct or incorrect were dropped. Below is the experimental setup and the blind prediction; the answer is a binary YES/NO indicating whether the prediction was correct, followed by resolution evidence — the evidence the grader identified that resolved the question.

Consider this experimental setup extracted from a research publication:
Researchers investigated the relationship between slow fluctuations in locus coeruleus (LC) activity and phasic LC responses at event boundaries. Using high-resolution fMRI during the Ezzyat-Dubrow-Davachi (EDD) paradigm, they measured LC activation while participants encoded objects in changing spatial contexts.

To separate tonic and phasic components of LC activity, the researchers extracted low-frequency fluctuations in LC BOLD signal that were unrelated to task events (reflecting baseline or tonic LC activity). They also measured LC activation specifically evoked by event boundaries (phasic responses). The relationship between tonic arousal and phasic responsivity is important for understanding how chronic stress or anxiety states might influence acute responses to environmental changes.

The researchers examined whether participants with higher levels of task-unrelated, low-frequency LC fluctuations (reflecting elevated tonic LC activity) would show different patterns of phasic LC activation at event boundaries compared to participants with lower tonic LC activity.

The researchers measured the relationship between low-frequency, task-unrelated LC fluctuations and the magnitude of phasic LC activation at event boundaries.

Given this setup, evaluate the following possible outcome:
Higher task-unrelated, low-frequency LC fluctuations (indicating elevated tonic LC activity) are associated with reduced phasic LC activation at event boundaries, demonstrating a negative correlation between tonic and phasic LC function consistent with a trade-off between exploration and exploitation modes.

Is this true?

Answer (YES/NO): YES